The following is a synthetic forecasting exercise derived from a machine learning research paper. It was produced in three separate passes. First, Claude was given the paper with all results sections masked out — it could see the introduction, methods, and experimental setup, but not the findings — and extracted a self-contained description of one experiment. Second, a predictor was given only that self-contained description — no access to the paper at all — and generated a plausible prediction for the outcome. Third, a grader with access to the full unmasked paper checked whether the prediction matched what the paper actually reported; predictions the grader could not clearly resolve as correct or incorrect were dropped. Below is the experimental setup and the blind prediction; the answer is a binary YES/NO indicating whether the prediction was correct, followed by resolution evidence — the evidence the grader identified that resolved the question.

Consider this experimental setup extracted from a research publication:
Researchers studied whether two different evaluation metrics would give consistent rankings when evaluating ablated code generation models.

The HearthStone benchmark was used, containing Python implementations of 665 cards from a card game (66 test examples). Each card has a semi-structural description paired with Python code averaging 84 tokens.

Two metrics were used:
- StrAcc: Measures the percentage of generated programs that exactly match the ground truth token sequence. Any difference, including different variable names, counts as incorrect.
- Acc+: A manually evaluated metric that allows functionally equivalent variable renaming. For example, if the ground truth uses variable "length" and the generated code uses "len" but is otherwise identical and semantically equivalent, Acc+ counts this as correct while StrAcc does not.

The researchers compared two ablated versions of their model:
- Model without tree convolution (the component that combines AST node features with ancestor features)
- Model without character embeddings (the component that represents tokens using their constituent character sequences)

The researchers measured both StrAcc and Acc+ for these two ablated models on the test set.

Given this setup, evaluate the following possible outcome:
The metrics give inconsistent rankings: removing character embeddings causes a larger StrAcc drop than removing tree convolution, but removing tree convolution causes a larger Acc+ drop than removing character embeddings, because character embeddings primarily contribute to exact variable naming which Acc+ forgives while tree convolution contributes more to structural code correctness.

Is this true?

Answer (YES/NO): NO